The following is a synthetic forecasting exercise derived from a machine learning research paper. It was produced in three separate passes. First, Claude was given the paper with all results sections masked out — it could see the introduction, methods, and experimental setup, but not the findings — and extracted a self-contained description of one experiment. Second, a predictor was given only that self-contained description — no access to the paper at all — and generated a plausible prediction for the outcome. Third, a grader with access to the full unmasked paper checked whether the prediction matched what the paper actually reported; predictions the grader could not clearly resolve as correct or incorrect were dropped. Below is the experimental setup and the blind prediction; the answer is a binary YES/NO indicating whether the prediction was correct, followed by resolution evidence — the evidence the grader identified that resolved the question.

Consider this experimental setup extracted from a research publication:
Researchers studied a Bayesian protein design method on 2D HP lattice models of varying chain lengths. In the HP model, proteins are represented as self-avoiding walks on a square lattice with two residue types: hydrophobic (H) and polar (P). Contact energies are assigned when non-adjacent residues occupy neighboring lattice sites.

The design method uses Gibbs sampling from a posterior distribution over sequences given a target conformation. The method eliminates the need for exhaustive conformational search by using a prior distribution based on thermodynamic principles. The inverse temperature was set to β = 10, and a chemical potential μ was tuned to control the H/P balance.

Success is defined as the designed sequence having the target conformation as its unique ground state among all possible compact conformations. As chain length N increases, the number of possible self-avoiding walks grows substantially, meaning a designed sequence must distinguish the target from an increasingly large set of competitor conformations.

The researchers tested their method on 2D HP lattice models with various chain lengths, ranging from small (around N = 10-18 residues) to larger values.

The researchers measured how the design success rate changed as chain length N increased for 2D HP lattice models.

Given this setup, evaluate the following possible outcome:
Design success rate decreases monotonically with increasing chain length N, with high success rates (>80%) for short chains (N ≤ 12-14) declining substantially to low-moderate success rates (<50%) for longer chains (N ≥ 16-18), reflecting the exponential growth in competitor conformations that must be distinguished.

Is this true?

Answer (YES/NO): NO